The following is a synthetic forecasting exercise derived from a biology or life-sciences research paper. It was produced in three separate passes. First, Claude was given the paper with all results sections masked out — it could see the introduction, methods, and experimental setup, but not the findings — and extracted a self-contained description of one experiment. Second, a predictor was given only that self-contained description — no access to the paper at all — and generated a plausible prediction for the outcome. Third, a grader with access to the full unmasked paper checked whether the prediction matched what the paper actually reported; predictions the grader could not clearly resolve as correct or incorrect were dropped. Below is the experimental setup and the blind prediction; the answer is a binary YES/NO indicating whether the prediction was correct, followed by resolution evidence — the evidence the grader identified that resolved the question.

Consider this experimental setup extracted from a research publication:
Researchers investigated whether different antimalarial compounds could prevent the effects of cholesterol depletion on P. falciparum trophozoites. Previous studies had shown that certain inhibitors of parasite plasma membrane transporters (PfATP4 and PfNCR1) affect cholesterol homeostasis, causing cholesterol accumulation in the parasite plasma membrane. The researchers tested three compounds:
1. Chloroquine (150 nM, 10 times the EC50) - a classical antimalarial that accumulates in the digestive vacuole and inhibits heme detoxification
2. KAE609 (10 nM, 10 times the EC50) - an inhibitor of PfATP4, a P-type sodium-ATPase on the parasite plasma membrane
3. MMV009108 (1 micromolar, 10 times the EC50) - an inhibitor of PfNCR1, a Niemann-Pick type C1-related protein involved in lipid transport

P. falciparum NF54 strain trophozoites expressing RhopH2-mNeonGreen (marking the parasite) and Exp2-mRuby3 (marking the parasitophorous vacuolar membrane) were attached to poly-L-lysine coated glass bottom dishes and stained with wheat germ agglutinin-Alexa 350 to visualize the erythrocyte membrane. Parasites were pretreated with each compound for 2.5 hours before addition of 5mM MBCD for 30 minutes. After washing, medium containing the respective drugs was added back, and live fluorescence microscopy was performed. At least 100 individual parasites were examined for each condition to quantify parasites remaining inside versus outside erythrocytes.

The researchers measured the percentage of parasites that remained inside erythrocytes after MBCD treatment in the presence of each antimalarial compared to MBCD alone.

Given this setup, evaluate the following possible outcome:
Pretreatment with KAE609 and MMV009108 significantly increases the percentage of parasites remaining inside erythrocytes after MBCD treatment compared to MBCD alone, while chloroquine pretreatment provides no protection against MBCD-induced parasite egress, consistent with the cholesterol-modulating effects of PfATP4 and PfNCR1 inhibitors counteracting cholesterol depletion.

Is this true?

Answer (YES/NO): YES